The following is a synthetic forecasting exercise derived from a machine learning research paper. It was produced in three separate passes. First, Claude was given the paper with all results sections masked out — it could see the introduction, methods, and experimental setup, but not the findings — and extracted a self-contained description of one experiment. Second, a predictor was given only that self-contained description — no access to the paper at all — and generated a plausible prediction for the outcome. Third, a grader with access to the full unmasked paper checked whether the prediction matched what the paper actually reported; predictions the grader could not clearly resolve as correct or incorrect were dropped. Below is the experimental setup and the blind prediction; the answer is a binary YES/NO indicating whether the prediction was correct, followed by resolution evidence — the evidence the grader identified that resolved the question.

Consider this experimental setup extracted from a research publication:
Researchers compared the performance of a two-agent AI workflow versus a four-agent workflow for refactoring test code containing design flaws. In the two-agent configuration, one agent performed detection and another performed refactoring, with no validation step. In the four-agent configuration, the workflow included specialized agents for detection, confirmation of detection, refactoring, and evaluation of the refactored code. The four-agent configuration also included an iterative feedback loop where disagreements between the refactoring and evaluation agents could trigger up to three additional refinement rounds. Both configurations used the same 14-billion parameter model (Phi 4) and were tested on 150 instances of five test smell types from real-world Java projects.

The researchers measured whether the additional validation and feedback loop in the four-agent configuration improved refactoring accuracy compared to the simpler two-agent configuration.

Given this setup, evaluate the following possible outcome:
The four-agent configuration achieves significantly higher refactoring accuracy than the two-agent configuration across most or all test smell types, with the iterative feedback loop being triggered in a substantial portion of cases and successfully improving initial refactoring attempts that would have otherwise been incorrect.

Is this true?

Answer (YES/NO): NO